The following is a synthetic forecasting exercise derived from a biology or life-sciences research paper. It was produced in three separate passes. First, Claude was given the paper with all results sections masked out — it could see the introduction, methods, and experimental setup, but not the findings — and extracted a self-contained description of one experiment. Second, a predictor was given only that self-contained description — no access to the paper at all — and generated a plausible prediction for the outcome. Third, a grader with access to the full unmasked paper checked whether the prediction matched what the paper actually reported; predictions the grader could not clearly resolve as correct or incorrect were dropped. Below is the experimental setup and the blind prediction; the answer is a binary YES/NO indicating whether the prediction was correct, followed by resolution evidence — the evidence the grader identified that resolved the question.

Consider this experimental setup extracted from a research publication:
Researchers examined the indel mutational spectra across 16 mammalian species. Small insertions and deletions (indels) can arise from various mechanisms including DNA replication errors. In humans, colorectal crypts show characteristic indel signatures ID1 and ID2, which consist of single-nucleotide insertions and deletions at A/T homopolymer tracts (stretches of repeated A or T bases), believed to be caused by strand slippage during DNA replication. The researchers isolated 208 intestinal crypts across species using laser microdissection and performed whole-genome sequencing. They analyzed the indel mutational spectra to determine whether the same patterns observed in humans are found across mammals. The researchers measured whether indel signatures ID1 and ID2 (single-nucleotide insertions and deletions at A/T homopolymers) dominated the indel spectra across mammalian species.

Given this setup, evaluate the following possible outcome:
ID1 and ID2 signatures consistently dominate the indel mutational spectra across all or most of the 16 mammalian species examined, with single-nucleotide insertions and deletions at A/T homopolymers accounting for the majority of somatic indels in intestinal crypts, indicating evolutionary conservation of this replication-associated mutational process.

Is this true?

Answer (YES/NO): YES